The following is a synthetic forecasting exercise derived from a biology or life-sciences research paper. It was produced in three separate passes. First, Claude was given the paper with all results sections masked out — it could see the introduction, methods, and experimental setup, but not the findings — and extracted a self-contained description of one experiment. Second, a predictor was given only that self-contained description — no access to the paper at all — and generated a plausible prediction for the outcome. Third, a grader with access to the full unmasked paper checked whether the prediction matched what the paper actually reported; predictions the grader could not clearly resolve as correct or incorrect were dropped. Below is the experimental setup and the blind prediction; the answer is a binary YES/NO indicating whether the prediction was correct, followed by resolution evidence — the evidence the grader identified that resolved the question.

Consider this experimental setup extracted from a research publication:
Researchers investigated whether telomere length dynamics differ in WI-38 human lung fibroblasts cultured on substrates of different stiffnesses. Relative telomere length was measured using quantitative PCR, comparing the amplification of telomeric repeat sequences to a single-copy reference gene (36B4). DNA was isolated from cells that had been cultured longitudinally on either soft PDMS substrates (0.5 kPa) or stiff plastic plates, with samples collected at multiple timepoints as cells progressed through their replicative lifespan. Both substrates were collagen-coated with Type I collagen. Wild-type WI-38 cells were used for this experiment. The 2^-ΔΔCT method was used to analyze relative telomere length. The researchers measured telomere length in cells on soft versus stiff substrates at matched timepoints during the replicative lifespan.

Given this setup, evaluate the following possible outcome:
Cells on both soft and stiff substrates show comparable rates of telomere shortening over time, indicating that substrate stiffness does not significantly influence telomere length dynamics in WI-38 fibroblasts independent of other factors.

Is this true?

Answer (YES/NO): NO